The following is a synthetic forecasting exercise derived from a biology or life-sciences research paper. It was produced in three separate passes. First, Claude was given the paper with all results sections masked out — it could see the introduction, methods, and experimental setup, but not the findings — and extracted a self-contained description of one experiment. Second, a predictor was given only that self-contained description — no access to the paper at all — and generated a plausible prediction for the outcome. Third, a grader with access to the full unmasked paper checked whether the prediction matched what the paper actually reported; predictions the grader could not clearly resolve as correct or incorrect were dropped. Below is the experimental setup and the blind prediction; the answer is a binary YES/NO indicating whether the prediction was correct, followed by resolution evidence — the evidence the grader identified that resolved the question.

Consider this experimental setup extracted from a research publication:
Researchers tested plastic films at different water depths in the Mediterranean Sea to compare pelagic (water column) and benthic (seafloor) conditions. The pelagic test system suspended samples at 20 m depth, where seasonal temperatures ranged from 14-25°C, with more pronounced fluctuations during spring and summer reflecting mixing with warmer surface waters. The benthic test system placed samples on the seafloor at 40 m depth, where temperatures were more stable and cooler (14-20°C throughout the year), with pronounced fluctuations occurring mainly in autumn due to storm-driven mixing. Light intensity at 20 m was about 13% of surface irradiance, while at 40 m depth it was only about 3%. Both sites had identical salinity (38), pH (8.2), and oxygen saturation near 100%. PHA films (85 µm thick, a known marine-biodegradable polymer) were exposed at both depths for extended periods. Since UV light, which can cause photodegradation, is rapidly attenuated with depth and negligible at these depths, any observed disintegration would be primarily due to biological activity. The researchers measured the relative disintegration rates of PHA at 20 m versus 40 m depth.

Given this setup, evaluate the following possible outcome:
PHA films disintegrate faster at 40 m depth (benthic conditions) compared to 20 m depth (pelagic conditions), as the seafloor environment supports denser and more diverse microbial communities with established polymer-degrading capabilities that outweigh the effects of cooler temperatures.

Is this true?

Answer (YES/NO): YES